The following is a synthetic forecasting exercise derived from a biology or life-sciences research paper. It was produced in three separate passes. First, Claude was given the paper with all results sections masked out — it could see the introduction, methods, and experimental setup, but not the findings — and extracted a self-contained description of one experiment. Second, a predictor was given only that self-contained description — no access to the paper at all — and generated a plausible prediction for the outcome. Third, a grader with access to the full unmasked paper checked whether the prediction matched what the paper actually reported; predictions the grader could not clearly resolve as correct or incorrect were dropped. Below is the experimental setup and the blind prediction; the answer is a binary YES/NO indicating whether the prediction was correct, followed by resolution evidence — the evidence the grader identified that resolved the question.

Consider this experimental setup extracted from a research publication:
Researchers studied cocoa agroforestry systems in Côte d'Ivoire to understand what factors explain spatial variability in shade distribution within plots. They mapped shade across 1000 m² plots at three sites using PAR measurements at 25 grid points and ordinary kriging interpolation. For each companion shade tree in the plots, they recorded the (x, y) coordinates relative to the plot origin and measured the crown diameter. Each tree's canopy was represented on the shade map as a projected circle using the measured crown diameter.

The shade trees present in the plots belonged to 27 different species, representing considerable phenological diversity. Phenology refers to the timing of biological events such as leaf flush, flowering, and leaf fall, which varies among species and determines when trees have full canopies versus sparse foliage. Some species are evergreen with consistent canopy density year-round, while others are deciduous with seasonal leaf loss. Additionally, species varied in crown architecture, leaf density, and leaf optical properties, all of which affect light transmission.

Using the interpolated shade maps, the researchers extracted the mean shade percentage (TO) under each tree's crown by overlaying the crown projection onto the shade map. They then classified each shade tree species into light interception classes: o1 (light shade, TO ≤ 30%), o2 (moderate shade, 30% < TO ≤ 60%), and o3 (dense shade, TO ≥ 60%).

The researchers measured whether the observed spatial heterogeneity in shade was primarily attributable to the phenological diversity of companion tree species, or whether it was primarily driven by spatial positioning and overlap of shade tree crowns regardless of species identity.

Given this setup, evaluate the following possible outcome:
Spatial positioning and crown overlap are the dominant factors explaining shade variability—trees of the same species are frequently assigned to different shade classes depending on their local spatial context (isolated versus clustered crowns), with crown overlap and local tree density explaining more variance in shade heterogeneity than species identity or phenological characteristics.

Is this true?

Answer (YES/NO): NO